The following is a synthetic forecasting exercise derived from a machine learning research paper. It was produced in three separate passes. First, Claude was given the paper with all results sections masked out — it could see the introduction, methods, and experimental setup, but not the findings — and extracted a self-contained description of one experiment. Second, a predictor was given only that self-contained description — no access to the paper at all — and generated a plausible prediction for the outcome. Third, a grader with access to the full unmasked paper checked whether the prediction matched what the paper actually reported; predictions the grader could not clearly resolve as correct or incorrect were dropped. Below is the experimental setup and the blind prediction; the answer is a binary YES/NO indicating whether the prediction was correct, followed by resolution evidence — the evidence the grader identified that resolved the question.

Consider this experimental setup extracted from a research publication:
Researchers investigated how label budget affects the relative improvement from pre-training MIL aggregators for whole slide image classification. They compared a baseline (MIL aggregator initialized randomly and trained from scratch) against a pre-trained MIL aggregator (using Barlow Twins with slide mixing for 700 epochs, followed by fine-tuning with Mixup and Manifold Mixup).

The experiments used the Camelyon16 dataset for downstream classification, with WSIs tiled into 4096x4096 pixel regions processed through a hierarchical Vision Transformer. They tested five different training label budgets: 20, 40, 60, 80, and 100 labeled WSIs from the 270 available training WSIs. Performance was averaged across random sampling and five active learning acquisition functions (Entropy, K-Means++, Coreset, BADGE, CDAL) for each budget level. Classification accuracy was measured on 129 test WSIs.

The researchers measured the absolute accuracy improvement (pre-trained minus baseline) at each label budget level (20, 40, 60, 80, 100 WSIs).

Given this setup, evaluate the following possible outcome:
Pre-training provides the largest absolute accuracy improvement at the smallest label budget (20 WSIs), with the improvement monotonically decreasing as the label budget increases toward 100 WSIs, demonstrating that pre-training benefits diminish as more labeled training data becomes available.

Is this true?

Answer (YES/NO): NO